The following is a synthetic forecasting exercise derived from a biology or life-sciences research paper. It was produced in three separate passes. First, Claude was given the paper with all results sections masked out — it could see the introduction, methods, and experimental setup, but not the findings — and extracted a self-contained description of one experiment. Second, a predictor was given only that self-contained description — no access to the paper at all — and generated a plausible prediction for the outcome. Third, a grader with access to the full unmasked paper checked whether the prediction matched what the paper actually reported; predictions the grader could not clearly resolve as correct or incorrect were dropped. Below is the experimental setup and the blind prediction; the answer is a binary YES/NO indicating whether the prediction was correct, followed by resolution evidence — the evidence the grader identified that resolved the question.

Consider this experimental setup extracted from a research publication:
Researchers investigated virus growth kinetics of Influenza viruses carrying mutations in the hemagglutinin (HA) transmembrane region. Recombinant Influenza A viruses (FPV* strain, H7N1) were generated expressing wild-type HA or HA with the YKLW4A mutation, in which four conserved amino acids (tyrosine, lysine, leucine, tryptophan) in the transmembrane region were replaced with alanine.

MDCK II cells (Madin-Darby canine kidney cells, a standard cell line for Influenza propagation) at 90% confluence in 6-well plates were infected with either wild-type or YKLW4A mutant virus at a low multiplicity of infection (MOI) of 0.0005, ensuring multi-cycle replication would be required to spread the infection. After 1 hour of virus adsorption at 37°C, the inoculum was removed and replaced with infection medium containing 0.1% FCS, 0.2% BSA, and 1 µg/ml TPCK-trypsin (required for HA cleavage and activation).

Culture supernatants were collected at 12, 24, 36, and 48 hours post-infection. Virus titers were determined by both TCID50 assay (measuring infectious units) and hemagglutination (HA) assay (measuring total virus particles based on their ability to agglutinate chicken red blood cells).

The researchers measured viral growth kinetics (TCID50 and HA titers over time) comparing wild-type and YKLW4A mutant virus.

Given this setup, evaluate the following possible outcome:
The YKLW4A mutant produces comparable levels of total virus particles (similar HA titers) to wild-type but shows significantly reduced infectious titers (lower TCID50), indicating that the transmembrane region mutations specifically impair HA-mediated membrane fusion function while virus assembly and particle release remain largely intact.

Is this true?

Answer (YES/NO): NO